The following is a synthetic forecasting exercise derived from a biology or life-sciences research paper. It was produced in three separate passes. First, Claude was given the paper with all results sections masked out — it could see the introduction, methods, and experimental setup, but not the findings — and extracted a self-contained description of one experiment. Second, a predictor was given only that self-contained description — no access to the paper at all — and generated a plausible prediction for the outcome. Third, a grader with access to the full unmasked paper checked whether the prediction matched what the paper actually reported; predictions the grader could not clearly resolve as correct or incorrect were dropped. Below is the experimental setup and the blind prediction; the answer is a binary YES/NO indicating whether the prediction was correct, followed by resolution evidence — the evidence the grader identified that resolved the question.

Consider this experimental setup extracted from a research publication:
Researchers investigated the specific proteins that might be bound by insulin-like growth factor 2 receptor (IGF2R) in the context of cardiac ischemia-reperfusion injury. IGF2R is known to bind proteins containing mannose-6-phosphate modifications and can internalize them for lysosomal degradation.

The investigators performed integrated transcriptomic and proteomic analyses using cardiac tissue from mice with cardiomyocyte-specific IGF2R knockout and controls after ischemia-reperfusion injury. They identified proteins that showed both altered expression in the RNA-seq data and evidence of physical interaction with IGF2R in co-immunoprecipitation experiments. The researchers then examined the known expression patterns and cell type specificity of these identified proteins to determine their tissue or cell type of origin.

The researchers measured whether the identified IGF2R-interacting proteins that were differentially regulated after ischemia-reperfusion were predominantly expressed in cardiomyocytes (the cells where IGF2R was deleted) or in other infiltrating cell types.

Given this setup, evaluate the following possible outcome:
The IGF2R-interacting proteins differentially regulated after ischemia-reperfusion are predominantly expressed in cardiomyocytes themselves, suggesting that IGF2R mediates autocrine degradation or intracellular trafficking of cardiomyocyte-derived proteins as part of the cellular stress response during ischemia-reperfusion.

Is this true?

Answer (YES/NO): NO